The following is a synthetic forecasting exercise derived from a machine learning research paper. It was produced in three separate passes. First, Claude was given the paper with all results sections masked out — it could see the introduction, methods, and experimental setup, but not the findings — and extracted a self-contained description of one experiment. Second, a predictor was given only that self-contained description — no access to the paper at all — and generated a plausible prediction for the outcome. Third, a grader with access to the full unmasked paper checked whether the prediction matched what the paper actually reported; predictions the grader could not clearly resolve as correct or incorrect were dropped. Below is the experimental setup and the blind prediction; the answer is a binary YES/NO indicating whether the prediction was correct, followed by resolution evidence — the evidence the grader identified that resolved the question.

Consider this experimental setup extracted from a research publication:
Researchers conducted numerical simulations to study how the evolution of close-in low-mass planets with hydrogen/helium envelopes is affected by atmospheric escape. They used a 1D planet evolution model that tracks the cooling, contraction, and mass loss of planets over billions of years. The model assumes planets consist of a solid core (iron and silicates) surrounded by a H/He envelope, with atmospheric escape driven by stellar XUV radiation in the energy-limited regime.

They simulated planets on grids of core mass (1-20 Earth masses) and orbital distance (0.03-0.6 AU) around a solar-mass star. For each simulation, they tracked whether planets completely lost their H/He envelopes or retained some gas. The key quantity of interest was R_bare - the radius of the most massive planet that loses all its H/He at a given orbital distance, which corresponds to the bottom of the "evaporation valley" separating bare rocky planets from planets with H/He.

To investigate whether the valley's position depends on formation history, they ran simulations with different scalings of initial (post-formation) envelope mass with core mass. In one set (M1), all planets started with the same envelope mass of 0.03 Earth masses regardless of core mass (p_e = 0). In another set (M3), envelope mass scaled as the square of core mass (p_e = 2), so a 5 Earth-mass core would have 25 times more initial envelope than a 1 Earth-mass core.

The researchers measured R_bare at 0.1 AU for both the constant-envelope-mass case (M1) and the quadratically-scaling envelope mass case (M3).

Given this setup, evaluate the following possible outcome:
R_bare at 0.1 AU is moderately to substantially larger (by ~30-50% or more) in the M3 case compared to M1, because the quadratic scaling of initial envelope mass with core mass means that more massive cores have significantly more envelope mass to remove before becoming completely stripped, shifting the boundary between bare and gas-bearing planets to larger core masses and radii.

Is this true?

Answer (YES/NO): NO